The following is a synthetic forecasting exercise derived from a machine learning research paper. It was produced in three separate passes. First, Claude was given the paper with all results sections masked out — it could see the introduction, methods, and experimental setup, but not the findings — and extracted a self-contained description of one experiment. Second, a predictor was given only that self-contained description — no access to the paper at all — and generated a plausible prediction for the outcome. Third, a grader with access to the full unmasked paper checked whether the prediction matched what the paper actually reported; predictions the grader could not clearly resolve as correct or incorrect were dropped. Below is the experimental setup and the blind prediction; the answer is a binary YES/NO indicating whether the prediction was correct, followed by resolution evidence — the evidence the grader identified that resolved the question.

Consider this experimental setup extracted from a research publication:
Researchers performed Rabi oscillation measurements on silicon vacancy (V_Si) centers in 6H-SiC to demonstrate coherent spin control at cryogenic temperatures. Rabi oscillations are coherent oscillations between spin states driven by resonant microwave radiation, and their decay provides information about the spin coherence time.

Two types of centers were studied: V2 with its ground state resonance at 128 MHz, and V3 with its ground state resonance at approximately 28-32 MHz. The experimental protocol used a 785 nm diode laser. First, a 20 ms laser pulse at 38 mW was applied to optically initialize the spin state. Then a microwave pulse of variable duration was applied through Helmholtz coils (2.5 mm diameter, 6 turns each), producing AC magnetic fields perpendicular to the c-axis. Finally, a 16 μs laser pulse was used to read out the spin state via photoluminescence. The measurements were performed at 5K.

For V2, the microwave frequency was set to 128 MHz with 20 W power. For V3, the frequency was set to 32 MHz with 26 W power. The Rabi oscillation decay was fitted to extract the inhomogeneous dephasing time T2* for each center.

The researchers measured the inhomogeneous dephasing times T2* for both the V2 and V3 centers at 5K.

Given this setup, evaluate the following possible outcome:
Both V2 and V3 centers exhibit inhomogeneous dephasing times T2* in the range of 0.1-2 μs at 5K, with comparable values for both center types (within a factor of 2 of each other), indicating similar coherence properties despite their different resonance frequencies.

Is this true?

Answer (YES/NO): YES